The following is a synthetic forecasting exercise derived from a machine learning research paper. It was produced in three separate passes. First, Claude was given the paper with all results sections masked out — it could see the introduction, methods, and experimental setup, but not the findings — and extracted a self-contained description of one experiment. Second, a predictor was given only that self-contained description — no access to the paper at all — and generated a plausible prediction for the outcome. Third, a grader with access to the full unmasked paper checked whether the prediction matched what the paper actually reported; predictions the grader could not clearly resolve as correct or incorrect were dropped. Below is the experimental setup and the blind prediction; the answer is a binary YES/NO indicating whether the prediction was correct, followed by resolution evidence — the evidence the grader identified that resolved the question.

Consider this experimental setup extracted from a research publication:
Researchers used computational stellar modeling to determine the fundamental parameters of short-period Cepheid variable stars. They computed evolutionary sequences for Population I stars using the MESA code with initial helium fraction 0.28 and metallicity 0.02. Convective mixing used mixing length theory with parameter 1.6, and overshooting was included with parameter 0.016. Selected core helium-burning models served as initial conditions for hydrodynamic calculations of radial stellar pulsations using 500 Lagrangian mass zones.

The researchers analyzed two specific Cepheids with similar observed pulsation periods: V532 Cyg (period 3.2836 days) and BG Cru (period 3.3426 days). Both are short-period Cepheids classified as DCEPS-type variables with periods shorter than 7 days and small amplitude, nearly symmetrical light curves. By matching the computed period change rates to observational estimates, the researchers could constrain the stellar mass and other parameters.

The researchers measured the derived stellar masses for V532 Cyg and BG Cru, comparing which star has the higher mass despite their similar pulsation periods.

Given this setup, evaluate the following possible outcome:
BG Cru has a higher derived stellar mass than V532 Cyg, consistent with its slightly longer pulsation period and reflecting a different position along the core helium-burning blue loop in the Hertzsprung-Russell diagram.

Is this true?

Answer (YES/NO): NO